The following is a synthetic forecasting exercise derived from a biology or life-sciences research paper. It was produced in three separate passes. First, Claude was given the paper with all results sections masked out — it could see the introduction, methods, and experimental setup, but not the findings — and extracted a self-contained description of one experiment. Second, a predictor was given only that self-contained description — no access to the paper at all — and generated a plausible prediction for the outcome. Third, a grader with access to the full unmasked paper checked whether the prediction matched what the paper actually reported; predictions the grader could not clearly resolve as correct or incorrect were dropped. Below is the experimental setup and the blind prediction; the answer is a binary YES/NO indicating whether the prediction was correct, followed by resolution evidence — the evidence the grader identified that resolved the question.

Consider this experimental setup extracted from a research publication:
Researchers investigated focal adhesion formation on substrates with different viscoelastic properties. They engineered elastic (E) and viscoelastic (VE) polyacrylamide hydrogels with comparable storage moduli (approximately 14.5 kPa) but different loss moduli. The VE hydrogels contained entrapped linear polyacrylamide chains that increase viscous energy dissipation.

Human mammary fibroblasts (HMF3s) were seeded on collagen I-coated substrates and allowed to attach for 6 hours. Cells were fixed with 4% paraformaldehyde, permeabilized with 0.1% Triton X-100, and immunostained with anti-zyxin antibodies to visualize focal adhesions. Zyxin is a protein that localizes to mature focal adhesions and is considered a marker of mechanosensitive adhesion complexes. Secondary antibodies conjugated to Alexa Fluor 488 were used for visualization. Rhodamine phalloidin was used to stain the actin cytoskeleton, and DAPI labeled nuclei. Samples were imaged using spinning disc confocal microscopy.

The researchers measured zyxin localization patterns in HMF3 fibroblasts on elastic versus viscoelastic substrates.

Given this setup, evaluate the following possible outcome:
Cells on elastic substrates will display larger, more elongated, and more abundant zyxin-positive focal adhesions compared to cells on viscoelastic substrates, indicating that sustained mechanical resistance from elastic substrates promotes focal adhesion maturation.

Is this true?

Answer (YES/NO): YES